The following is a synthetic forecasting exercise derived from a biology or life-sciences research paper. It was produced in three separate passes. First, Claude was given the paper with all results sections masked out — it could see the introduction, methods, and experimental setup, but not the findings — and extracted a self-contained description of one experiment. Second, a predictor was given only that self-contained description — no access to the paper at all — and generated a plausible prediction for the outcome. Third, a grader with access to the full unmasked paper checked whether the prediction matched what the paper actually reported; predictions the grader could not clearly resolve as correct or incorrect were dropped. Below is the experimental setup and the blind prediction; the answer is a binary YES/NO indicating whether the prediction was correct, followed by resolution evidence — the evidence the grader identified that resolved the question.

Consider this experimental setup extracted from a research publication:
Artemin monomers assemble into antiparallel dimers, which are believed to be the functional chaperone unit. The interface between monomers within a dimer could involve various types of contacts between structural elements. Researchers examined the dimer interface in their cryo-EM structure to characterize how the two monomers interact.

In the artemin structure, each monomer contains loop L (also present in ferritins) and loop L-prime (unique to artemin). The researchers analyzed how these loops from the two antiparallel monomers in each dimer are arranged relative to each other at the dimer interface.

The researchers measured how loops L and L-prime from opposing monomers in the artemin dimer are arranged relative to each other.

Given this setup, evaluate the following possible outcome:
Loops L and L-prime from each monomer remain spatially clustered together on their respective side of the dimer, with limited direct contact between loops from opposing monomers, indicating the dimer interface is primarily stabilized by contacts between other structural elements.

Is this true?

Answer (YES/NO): NO